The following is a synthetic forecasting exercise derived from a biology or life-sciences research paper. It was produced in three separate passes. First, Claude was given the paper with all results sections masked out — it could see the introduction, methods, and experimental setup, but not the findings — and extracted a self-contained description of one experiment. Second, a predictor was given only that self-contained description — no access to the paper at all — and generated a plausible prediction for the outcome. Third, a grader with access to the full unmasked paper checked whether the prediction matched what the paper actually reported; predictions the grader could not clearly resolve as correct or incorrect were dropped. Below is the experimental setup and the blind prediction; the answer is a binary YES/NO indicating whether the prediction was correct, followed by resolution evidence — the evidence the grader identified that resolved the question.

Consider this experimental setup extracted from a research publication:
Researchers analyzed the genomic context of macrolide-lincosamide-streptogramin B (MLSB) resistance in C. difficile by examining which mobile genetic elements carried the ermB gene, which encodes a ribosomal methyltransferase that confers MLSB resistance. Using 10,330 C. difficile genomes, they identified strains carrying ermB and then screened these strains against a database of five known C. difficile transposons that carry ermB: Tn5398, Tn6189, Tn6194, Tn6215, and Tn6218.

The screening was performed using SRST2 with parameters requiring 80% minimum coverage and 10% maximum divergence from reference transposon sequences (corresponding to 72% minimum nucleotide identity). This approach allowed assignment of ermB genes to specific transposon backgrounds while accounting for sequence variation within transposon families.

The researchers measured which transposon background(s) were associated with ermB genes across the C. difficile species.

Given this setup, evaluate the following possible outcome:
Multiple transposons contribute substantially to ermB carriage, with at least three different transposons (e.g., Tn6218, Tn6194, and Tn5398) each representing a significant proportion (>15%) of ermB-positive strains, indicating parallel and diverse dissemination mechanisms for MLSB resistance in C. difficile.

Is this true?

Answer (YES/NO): NO